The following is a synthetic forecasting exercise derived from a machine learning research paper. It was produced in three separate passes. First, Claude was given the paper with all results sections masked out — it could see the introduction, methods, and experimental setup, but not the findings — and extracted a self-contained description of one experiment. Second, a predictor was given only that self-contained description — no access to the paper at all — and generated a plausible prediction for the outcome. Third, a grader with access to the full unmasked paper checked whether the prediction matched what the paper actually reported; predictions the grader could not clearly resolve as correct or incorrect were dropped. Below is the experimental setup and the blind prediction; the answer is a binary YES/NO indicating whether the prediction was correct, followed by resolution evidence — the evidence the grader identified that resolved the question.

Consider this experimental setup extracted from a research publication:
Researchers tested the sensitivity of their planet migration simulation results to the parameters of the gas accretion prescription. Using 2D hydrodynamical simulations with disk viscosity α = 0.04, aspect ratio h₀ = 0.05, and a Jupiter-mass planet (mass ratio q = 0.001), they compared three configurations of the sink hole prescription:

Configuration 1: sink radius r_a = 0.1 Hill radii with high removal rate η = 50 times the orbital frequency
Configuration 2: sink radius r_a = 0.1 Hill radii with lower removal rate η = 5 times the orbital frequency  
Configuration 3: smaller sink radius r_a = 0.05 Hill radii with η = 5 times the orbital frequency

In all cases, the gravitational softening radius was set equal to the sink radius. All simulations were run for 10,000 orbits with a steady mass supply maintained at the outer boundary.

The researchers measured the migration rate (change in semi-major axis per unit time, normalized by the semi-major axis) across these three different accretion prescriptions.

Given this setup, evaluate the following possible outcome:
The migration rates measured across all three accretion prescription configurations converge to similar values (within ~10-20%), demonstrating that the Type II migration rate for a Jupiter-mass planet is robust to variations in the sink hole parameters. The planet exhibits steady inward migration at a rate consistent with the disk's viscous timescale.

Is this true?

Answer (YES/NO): NO